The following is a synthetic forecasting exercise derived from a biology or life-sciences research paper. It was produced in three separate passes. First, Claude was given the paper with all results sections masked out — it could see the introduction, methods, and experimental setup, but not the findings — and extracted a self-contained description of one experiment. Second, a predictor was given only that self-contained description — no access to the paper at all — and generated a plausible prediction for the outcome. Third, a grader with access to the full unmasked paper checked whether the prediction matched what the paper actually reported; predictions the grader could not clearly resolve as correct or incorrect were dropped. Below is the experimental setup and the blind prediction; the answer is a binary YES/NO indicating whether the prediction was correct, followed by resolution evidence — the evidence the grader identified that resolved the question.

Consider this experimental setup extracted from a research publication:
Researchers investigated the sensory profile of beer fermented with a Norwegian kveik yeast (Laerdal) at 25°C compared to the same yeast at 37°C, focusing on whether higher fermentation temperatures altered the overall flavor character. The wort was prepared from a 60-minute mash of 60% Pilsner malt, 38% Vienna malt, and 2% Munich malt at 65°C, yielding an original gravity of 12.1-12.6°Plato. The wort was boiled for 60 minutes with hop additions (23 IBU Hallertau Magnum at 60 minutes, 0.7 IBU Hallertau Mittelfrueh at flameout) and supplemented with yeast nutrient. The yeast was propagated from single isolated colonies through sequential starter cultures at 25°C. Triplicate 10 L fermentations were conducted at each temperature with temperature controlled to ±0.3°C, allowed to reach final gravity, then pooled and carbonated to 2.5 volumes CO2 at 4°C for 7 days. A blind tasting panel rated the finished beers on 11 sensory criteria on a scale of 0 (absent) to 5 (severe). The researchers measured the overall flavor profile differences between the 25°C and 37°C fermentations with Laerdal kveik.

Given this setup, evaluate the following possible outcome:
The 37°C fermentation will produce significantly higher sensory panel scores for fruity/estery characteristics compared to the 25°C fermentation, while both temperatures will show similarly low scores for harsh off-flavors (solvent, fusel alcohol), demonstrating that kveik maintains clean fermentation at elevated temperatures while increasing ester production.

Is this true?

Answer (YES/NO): NO